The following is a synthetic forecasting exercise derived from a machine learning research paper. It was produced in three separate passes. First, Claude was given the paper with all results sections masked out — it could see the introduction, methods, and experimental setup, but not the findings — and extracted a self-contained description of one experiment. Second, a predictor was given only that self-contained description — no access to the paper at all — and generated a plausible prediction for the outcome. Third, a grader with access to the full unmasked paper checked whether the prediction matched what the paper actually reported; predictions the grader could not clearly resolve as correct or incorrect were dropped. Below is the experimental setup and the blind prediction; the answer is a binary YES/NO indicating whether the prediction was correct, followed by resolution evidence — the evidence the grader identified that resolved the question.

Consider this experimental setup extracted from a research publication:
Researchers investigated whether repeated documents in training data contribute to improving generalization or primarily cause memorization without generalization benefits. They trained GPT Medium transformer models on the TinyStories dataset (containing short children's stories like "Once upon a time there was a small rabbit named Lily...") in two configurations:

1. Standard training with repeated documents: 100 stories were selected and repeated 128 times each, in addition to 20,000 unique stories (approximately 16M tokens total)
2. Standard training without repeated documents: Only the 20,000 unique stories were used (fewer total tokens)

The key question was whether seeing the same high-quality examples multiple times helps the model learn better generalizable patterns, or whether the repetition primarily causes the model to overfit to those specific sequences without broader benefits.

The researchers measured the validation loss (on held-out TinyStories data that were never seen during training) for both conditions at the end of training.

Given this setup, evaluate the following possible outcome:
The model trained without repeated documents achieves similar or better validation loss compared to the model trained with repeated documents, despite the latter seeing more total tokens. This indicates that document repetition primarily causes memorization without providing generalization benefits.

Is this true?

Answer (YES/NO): NO